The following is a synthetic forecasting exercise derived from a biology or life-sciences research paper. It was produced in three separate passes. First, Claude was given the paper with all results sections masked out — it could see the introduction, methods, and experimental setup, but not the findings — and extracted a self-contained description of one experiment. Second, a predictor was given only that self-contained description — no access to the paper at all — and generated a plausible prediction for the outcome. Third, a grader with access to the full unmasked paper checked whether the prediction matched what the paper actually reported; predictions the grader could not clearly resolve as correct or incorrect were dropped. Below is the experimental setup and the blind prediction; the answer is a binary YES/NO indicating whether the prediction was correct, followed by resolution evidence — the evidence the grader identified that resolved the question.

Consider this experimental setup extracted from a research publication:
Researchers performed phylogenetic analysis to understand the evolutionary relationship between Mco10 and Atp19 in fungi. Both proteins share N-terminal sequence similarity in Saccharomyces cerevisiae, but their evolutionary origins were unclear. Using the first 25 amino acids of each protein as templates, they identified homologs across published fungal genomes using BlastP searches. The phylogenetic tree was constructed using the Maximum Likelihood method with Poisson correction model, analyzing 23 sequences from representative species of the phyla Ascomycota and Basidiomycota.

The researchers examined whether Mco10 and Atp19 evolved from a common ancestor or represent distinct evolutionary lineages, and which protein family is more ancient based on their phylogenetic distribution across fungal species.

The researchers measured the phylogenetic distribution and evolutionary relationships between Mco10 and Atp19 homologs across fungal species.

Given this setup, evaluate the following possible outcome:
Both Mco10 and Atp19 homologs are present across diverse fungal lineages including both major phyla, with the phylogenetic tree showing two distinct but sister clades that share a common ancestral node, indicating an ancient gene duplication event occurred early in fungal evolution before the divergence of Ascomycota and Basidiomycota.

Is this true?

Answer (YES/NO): NO